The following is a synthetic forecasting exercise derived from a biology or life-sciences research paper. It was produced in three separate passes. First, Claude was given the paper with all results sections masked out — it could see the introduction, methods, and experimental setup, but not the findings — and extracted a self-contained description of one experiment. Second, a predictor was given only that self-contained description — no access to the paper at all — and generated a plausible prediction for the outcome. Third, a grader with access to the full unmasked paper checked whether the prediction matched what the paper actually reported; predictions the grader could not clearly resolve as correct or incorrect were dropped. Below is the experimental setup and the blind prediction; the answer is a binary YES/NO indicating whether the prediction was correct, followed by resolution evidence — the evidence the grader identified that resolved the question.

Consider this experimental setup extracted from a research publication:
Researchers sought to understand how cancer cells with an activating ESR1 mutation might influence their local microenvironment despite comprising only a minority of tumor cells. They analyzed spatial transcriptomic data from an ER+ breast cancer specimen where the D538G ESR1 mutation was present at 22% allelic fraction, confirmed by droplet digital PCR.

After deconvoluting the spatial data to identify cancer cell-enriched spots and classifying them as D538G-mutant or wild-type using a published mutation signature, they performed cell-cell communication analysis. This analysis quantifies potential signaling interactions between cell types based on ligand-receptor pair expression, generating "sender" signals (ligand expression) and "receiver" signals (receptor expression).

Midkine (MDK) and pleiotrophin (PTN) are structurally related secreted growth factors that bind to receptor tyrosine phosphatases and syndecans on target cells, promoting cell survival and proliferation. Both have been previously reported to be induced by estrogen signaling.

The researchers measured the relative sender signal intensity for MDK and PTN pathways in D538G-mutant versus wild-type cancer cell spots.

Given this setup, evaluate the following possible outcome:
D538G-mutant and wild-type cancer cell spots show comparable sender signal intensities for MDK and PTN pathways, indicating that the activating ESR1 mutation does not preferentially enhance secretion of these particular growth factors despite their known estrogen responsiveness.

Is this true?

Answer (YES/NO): NO